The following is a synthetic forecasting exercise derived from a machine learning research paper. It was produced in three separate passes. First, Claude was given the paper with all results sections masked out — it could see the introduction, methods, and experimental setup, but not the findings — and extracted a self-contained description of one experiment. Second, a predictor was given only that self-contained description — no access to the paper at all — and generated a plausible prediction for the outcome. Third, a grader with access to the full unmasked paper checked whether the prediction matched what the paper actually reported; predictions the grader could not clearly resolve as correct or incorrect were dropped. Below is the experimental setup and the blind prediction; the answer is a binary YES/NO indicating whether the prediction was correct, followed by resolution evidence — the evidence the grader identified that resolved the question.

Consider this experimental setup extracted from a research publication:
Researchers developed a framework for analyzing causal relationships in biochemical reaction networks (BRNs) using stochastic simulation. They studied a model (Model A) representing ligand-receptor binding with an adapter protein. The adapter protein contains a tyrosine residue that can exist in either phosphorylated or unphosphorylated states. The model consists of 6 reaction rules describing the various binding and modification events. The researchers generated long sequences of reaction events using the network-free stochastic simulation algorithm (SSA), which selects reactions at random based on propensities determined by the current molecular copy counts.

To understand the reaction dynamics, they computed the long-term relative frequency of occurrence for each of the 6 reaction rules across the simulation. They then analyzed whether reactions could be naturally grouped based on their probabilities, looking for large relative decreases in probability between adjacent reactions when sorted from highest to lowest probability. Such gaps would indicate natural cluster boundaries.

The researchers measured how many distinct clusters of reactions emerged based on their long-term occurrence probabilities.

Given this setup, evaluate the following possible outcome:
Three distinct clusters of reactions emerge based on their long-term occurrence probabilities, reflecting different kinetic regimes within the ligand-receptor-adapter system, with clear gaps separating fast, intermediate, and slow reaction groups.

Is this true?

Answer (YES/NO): YES